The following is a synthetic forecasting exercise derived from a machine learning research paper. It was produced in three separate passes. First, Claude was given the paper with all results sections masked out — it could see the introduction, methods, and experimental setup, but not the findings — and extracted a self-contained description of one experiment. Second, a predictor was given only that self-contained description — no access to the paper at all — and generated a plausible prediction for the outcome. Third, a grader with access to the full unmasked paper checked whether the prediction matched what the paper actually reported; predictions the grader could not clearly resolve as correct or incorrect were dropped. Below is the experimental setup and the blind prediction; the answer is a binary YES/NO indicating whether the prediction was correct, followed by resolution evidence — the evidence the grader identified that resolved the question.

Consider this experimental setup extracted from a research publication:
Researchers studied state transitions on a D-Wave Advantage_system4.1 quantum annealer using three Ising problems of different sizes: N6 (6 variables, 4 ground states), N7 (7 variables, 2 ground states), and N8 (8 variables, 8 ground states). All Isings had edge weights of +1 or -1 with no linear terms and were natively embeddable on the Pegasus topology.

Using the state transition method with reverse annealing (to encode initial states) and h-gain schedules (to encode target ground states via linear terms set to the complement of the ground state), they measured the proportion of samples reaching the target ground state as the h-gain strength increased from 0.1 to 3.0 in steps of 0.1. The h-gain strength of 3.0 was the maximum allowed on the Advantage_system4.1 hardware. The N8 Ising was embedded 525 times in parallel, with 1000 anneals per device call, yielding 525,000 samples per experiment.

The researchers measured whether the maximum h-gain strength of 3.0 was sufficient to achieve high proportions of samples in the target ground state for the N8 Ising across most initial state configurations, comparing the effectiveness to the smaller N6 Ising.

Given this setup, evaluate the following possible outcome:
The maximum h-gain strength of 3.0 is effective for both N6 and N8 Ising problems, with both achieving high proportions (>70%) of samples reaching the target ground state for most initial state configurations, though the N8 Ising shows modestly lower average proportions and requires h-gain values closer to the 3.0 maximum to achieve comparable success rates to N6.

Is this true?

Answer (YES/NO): NO